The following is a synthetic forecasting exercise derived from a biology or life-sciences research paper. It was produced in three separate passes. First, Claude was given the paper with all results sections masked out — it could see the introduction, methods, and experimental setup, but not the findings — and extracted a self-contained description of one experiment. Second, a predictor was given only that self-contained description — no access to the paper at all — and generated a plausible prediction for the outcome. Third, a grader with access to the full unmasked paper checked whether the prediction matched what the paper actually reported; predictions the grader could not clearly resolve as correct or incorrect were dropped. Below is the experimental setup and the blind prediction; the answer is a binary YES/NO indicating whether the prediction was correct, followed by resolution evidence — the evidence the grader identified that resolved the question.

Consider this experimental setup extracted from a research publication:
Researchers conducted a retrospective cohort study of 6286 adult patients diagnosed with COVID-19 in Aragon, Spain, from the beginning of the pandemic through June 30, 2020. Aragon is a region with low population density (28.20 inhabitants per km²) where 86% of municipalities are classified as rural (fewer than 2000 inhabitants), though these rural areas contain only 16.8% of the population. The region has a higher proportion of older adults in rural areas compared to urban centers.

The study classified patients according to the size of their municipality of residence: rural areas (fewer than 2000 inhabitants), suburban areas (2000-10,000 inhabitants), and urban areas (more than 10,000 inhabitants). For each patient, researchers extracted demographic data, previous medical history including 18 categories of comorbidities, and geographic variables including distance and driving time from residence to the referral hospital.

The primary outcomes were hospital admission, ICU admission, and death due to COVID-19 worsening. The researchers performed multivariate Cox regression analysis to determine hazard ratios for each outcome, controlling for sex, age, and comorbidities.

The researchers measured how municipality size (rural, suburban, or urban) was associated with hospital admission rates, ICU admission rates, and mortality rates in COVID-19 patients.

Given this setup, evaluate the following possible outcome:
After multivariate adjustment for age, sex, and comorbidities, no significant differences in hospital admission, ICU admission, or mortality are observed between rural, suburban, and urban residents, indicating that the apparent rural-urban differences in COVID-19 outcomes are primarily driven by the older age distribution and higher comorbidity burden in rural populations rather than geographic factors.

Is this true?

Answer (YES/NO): NO